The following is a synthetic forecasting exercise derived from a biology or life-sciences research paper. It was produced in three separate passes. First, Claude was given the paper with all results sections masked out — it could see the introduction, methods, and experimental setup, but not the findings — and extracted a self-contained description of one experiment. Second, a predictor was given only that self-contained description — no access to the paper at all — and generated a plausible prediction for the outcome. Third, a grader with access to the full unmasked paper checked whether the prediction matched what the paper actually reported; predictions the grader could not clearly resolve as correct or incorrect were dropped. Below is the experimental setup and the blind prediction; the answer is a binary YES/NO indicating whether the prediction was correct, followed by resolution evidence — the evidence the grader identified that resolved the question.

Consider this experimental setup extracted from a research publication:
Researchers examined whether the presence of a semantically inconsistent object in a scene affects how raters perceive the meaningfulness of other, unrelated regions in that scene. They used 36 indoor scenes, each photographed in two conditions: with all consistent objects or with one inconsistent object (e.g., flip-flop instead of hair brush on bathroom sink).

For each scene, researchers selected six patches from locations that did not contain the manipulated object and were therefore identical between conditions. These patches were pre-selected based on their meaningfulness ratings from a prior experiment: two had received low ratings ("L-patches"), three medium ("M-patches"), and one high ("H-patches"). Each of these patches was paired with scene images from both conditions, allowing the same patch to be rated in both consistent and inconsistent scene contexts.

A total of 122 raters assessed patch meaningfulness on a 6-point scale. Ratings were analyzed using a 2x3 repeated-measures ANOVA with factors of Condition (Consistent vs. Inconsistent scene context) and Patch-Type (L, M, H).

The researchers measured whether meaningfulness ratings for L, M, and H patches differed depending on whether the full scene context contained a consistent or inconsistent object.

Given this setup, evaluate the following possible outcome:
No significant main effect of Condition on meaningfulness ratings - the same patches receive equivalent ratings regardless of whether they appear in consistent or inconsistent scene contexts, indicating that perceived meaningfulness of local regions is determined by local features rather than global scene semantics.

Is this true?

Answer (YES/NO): YES